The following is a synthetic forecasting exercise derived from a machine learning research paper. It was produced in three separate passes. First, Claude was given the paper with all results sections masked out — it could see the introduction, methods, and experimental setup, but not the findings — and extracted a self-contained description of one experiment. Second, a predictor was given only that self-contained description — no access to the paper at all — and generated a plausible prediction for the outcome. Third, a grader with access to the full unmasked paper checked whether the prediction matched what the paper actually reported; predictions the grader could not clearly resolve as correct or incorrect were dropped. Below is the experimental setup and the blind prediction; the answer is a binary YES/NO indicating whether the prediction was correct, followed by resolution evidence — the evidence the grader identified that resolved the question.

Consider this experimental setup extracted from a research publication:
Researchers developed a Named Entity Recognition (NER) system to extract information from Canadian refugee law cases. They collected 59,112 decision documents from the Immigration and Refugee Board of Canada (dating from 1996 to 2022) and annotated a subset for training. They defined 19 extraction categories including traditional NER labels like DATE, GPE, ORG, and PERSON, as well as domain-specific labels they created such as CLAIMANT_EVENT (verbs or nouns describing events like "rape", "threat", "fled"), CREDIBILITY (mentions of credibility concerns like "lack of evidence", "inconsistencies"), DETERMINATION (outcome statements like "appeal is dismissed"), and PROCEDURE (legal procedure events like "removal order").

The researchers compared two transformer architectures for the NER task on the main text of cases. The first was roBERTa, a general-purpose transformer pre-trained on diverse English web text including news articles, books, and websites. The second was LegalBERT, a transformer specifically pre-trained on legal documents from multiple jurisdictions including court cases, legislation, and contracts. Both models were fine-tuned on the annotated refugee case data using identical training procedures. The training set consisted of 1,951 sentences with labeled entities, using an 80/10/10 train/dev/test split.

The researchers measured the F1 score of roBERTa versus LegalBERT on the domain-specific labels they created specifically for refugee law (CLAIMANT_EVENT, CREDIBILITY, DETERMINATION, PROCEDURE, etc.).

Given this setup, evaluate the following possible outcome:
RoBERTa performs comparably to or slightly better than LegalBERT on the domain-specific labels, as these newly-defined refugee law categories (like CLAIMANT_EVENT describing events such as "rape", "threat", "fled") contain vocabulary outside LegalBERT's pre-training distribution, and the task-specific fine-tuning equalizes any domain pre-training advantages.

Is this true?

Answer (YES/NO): NO